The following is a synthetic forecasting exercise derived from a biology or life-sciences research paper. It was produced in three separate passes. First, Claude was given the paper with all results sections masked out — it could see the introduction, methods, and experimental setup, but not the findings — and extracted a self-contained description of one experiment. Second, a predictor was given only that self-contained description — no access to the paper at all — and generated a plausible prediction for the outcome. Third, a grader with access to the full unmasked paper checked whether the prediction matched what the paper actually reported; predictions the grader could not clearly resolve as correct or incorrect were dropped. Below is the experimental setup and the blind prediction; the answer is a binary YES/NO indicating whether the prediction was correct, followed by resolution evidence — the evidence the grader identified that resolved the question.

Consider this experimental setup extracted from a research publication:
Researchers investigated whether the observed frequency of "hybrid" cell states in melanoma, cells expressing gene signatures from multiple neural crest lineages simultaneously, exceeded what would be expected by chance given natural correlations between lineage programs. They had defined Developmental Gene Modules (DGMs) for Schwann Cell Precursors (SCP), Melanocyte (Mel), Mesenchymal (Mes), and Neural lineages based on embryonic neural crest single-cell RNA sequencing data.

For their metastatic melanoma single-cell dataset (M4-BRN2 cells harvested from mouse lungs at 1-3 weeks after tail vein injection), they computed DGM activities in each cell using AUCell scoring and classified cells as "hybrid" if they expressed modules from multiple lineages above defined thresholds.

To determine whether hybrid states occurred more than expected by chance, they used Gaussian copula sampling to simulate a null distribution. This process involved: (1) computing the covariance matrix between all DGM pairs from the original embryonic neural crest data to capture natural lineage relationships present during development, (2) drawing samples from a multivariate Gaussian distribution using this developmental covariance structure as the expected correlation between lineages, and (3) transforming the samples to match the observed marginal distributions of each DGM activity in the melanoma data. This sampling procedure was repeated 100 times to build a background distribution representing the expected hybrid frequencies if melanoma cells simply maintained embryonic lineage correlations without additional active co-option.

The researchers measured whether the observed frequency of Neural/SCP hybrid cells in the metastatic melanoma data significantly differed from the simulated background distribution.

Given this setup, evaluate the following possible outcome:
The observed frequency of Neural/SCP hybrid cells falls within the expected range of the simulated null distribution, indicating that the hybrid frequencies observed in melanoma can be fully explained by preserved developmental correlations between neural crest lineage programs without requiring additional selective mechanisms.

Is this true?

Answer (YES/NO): NO